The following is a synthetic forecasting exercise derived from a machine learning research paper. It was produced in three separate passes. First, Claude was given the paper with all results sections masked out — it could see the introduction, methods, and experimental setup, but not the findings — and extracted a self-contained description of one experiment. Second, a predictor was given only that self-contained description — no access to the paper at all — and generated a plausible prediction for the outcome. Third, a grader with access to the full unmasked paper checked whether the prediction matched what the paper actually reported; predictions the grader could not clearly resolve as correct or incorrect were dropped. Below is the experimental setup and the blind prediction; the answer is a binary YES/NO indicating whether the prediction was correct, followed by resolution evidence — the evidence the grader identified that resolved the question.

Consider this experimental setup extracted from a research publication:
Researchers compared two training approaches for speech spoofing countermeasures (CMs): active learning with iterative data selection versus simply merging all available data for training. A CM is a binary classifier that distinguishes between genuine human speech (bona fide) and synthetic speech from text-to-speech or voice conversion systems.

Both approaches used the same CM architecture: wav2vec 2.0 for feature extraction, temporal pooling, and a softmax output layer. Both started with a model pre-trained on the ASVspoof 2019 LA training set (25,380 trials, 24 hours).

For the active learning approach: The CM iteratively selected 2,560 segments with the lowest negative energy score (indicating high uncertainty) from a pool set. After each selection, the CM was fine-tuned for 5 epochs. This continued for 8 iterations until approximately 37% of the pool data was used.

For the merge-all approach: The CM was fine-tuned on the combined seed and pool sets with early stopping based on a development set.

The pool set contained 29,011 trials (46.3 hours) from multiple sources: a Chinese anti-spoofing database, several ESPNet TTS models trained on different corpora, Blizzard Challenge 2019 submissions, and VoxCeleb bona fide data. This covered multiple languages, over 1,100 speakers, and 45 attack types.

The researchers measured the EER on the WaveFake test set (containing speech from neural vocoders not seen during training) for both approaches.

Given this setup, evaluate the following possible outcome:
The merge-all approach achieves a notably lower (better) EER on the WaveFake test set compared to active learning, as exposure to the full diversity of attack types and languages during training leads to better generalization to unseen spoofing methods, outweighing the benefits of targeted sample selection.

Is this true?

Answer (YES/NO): NO